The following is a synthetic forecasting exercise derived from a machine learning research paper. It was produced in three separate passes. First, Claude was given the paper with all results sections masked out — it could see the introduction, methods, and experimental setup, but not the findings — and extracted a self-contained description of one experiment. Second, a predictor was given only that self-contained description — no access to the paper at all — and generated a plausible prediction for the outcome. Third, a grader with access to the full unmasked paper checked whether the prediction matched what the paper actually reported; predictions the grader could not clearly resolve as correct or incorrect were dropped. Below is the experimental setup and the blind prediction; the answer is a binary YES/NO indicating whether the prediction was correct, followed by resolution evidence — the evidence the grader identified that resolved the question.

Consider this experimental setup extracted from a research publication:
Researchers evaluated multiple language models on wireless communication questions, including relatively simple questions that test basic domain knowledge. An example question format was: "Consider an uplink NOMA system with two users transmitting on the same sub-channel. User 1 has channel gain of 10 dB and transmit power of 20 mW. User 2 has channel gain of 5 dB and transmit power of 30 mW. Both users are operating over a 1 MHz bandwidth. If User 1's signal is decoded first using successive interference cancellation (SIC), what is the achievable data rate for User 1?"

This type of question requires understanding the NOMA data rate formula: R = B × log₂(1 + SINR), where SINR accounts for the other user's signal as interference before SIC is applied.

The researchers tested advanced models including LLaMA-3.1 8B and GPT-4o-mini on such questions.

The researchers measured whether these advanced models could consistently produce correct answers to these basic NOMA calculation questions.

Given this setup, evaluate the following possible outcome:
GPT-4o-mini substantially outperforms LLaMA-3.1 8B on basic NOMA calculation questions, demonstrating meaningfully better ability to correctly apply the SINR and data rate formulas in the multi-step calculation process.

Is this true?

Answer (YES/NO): NO